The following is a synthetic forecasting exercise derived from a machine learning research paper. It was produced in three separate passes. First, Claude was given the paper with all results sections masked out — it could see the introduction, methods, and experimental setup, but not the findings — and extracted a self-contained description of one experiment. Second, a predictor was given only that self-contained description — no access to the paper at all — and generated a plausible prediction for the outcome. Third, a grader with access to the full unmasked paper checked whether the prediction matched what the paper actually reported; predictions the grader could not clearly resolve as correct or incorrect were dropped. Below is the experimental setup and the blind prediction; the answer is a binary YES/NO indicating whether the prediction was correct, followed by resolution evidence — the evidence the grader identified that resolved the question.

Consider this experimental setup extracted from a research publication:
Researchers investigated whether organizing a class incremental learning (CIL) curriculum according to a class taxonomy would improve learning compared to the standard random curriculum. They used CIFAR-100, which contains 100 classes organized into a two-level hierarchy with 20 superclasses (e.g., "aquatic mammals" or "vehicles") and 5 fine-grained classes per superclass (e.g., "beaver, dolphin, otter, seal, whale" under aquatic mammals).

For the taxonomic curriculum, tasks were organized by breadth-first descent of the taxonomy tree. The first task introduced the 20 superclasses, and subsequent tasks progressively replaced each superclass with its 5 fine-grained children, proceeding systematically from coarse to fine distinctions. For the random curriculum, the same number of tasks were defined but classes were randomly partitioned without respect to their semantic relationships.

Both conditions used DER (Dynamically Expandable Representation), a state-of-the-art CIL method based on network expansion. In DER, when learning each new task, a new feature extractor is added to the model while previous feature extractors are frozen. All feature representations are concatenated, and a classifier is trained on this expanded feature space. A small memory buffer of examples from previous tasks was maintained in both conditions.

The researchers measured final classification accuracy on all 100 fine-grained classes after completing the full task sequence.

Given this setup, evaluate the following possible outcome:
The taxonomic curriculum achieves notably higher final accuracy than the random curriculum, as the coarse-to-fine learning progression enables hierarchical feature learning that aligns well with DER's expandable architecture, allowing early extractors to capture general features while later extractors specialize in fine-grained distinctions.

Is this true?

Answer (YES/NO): YES